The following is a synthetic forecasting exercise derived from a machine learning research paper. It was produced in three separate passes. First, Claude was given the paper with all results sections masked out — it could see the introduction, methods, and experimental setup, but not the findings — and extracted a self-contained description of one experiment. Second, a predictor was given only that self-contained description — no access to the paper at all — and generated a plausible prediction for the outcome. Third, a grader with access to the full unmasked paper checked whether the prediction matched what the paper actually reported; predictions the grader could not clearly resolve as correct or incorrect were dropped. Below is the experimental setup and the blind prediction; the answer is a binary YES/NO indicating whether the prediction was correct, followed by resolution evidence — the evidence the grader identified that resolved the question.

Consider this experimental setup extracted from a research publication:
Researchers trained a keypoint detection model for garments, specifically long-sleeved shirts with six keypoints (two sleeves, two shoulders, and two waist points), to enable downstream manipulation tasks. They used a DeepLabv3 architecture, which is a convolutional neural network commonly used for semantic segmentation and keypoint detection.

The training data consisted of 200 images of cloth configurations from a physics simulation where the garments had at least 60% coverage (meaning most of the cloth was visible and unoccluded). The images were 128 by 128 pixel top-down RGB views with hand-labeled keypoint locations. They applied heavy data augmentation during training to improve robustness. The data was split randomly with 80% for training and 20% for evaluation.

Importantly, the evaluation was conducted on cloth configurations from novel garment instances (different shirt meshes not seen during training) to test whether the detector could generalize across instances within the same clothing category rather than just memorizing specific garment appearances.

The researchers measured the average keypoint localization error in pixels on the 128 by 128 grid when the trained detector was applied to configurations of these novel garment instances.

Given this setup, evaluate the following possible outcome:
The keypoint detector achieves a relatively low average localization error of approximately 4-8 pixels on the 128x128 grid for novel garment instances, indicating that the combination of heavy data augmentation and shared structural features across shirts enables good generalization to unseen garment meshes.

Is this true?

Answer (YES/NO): YES